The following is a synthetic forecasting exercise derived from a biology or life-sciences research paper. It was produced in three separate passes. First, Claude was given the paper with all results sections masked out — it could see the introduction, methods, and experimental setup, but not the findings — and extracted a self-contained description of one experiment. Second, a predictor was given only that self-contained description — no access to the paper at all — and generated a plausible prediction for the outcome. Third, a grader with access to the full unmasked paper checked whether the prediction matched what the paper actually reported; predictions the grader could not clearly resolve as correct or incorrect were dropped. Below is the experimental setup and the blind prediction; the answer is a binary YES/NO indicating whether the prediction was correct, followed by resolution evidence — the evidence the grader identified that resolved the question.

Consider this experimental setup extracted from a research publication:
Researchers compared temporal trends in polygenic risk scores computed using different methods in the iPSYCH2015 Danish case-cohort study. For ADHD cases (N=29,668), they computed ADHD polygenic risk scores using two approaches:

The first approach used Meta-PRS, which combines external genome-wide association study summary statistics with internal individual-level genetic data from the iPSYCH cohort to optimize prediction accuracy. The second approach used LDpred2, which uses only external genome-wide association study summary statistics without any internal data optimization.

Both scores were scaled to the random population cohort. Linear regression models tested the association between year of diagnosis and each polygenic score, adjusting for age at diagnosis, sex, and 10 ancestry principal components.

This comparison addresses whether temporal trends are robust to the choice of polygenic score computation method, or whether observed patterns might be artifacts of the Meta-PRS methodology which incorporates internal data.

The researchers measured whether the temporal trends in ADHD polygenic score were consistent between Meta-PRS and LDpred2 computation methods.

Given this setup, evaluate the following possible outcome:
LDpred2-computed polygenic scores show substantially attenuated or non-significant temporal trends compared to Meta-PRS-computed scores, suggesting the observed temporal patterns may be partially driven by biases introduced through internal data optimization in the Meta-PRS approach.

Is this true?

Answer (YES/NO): NO